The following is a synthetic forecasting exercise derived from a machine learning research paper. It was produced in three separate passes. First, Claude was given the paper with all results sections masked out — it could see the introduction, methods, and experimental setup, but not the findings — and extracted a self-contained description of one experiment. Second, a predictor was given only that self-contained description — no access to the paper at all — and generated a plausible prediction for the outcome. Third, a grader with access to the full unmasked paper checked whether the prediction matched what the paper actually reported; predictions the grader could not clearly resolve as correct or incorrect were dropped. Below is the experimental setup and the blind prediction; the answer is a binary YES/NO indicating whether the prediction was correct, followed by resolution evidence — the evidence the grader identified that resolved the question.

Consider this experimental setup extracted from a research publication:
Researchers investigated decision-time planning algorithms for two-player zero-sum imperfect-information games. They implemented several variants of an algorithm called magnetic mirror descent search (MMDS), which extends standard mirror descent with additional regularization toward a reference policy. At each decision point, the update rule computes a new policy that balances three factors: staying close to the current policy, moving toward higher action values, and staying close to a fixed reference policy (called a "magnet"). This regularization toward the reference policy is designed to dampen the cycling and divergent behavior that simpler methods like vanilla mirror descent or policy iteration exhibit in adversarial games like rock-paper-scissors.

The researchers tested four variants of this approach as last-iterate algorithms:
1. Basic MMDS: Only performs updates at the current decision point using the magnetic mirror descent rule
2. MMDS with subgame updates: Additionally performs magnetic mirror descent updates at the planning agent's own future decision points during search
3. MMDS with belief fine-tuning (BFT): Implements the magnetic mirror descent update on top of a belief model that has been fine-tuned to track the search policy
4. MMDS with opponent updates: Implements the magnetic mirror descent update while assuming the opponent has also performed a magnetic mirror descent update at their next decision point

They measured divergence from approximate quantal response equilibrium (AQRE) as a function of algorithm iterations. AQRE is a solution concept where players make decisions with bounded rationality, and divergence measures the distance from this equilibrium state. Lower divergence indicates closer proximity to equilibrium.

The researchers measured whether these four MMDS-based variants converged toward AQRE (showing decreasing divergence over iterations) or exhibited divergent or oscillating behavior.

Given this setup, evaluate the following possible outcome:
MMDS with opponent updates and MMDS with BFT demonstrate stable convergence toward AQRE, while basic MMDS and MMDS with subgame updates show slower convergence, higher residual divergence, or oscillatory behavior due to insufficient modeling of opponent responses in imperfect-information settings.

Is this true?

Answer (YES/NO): NO